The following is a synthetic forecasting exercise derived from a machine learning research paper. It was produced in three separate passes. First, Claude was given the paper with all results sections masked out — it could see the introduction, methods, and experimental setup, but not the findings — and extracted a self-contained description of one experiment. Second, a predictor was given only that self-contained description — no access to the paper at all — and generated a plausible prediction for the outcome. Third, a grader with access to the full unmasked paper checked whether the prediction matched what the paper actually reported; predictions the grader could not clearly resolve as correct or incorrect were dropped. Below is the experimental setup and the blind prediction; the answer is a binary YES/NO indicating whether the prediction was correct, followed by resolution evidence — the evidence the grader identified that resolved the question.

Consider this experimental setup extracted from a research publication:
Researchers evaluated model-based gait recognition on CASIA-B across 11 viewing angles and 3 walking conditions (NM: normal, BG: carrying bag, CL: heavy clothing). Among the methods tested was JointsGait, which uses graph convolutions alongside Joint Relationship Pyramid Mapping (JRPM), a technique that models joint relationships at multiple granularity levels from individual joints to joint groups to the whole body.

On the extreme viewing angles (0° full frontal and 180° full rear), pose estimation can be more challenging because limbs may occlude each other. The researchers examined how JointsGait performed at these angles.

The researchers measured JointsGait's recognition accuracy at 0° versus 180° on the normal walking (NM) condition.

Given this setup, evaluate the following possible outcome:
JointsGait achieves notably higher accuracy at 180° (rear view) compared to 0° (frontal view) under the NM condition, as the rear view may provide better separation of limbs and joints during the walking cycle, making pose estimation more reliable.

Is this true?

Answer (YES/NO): NO